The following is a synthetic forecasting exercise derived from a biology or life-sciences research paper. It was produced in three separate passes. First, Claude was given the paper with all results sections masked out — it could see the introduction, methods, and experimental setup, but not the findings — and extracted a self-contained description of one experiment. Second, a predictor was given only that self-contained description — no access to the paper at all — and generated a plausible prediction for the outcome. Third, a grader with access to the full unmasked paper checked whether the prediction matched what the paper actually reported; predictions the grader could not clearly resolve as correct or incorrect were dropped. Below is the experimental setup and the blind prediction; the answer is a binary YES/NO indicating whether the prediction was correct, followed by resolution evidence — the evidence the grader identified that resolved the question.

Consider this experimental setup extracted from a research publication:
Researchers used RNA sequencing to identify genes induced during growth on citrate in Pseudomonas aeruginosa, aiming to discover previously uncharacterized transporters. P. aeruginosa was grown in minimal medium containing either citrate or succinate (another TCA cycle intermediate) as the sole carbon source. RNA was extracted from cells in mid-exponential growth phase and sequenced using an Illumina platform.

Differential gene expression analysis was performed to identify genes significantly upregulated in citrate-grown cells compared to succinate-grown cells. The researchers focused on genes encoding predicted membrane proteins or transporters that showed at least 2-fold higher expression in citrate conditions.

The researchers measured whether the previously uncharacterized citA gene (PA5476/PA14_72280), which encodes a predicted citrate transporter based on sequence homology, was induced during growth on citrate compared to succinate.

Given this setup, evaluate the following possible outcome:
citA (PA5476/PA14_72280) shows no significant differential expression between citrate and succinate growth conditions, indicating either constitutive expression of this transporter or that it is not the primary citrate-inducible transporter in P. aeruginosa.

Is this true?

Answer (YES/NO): YES